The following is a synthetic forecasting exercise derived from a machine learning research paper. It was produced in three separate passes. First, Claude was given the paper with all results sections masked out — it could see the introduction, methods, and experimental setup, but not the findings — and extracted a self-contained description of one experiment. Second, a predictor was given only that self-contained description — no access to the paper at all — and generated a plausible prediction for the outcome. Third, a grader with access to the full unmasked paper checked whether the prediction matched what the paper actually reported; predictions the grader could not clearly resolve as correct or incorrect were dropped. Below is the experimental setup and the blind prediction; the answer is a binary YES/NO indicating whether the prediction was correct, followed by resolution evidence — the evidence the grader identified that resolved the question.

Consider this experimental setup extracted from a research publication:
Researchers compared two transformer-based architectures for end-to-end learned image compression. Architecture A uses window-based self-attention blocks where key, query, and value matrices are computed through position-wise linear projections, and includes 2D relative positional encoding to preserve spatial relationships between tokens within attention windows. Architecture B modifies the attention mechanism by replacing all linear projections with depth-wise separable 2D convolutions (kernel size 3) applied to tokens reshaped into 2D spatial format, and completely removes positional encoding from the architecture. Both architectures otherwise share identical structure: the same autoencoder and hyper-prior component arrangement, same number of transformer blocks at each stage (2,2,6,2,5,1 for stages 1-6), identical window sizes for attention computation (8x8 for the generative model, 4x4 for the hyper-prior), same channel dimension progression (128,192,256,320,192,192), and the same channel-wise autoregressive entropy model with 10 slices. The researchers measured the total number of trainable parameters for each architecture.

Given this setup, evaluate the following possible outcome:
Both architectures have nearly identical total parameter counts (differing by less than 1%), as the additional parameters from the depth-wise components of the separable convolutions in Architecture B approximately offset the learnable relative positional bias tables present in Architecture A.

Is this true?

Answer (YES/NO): NO